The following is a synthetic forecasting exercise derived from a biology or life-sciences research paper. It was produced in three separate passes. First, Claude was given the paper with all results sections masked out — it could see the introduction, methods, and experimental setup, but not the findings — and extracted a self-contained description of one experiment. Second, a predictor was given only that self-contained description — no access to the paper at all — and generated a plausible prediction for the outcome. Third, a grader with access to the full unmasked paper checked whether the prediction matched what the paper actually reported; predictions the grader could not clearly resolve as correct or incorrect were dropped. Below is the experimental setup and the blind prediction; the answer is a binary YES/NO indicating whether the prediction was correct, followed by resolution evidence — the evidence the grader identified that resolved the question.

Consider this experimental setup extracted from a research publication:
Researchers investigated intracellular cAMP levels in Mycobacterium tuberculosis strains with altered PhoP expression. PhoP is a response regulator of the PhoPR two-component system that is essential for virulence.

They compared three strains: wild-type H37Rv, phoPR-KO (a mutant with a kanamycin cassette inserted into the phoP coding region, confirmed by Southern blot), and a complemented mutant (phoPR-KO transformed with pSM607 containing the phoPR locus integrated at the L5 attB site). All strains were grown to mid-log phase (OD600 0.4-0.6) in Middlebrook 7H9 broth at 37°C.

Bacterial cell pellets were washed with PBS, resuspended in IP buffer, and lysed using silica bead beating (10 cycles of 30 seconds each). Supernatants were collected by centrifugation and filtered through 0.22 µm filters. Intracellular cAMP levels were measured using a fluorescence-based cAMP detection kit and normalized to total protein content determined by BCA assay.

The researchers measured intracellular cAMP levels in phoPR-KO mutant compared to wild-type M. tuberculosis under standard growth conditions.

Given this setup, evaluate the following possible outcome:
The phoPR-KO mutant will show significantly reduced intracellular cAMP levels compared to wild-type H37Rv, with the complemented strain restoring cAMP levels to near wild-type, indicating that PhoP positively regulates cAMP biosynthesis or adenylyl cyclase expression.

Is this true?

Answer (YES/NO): NO